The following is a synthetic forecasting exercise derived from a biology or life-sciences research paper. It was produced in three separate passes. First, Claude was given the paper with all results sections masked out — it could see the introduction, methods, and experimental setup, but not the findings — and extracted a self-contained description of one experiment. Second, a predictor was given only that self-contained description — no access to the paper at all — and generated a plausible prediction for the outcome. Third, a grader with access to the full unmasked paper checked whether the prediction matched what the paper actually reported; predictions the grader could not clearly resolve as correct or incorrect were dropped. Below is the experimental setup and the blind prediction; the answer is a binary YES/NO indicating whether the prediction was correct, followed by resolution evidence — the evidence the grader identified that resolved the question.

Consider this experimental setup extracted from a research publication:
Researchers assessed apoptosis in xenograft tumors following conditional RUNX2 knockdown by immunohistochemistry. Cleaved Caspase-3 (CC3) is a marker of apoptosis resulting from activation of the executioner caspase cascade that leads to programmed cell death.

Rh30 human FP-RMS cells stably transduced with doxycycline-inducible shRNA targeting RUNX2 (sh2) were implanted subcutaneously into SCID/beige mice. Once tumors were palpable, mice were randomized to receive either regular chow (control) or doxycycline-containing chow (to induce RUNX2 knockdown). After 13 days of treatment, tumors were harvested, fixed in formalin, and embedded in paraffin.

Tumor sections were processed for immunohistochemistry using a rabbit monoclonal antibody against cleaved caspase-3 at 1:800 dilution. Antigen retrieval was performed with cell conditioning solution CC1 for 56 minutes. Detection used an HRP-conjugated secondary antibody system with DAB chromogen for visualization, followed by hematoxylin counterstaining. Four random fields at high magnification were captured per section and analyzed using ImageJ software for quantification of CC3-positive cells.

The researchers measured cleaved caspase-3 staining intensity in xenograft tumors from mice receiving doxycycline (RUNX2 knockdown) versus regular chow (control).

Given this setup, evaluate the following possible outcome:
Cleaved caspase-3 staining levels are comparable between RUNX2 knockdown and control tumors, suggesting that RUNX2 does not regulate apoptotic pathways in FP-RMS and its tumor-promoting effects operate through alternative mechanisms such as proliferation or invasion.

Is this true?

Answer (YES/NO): NO